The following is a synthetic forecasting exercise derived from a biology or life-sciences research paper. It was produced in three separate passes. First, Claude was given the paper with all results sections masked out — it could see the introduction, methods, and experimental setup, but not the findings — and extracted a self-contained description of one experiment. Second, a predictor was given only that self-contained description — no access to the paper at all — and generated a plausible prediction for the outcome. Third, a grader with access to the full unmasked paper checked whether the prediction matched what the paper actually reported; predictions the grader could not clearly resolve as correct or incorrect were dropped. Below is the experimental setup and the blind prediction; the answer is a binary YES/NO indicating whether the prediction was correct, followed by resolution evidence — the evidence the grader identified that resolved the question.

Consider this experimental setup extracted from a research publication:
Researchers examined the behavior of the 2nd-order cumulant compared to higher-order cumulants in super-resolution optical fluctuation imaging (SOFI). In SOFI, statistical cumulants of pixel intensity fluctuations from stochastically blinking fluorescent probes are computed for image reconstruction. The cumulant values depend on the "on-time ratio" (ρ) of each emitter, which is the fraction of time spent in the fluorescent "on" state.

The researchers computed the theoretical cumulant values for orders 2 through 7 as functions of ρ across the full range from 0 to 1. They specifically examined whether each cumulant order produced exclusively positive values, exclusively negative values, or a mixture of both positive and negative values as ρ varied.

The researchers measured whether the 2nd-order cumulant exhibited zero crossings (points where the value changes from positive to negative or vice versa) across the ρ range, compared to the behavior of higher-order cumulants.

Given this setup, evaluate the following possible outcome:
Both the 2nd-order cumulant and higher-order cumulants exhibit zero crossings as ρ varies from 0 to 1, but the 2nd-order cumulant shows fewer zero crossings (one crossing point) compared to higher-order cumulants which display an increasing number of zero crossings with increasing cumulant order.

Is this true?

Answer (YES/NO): NO